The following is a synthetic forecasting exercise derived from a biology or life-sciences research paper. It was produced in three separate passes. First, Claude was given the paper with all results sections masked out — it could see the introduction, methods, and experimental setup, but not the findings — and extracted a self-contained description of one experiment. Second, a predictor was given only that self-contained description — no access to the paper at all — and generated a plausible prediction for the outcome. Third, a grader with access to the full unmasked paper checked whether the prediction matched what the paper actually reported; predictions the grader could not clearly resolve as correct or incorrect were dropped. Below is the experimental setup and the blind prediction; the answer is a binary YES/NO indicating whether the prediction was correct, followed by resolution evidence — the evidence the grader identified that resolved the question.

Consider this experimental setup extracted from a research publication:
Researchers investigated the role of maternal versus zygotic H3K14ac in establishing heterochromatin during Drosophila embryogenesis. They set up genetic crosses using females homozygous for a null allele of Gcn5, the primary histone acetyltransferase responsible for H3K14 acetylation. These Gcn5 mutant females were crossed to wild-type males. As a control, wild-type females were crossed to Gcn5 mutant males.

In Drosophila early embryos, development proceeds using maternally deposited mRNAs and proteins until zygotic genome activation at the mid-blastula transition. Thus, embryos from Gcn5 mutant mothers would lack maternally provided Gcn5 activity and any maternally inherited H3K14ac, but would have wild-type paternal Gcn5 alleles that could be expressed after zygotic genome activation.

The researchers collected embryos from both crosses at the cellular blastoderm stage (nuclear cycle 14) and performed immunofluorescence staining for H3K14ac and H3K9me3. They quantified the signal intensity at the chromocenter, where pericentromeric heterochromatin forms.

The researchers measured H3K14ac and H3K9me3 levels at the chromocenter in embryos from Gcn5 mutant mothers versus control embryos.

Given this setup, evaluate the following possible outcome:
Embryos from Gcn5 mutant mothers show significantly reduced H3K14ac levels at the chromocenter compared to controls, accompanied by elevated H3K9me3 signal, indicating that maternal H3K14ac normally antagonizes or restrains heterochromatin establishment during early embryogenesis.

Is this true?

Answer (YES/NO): NO